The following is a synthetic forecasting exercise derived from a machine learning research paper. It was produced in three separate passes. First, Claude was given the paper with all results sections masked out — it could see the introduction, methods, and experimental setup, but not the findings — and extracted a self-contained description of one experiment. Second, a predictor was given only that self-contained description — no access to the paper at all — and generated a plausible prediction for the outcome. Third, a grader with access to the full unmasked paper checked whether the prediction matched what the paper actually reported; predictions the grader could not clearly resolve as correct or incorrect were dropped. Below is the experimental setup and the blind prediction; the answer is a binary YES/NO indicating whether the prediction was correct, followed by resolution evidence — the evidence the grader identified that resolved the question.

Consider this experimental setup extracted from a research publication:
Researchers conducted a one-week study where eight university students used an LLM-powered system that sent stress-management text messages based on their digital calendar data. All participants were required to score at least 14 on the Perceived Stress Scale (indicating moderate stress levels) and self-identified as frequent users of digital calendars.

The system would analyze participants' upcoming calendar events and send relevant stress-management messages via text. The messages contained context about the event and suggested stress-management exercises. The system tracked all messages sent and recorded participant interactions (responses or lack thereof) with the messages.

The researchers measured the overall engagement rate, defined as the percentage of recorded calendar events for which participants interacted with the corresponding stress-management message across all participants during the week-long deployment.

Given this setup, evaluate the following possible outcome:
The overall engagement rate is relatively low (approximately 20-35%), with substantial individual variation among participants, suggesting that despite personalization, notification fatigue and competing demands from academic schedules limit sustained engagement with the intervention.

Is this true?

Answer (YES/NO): NO